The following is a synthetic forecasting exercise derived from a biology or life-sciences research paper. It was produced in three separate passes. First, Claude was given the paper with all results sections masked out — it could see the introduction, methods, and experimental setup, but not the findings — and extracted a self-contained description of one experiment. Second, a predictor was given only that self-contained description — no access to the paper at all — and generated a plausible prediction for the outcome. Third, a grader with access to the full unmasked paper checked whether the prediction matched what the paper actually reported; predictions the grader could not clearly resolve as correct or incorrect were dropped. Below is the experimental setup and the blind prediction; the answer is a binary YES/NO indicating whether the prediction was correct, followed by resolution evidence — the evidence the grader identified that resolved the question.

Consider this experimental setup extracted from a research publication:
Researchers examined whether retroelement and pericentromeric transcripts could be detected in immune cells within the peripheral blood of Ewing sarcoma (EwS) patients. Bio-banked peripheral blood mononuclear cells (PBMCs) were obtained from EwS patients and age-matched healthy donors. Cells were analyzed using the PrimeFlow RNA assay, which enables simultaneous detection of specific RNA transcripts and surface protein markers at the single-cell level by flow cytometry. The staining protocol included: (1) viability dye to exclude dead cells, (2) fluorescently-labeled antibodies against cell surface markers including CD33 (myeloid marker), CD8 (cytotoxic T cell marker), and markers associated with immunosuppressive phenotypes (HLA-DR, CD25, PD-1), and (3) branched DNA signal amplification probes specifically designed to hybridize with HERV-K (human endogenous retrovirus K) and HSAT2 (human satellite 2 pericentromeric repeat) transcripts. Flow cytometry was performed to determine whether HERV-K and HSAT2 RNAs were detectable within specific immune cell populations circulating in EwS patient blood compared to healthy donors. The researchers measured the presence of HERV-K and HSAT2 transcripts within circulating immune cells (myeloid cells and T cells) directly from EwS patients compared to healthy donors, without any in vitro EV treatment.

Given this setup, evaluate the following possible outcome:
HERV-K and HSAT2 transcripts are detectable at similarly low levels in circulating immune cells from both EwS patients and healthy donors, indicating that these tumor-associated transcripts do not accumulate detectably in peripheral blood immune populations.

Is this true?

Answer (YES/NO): NO